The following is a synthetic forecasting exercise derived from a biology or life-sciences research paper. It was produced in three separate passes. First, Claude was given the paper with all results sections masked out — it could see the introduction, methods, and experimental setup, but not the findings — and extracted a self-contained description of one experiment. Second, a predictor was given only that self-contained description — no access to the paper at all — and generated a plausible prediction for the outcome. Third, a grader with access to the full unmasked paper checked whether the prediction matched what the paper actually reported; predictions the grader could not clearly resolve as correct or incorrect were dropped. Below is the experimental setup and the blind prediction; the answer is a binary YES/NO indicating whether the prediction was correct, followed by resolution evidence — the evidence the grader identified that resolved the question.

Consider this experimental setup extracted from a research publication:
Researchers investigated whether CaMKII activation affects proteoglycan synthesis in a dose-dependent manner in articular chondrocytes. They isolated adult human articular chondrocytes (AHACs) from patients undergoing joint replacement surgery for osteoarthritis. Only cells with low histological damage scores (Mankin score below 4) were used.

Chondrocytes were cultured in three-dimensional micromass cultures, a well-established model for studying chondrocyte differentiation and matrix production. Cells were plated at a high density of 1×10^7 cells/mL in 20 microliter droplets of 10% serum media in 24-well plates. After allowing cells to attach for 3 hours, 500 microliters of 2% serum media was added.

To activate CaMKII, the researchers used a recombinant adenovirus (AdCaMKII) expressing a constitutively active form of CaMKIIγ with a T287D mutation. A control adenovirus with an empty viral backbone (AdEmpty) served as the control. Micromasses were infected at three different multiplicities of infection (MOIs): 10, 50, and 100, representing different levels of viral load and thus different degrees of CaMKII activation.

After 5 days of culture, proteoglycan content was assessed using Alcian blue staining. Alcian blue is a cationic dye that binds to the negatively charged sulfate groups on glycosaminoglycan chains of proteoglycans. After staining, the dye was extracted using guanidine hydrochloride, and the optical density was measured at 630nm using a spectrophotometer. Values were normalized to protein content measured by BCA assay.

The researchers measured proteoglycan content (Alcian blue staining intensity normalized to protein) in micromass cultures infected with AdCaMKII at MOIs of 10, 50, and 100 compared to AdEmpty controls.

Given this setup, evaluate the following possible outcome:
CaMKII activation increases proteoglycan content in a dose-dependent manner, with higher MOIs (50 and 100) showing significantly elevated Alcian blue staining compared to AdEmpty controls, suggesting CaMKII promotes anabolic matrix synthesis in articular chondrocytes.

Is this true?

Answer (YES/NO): YES